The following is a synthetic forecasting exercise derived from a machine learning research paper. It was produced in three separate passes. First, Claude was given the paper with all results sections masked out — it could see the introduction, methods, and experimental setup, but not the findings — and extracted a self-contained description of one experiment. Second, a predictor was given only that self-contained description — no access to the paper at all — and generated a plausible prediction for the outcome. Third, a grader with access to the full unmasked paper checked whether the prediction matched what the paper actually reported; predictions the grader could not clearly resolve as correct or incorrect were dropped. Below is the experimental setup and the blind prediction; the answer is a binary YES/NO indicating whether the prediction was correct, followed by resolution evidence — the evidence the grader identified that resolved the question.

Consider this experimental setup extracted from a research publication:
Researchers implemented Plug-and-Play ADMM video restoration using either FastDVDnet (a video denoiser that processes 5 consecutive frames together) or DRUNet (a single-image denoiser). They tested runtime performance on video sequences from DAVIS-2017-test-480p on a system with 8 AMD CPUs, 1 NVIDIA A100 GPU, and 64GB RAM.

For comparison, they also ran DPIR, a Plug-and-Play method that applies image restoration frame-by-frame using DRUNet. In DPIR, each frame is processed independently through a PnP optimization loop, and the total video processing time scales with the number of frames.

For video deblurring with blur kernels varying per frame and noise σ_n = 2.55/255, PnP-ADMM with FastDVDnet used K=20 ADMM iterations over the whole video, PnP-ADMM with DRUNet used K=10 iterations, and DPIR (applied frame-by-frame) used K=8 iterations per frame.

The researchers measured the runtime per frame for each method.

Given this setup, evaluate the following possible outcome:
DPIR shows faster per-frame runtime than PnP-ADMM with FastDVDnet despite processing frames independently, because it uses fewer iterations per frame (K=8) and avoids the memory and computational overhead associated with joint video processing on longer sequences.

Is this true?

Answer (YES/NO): NO